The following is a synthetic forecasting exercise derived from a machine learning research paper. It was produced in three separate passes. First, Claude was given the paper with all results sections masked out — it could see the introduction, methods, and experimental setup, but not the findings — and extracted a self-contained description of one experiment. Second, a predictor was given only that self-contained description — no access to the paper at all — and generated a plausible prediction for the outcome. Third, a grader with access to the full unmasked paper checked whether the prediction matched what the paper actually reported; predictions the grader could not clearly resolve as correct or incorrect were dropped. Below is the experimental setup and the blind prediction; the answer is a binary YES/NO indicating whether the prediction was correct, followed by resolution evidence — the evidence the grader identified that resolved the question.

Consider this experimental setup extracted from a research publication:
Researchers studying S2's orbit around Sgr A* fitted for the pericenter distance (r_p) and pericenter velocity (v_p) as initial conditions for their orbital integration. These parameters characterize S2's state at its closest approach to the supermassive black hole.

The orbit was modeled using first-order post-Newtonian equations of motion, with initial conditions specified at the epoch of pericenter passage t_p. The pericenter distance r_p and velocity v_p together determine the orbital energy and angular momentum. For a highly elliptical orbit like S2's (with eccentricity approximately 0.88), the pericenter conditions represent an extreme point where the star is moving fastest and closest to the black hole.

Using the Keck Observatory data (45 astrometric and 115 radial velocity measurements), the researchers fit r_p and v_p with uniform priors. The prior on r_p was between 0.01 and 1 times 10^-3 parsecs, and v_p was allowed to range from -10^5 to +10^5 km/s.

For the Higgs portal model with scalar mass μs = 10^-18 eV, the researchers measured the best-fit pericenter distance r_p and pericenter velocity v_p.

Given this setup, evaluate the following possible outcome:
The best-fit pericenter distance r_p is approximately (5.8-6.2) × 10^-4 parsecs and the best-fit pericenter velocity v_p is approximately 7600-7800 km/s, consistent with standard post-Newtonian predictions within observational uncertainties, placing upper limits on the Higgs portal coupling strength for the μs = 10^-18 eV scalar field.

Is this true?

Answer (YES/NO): NO